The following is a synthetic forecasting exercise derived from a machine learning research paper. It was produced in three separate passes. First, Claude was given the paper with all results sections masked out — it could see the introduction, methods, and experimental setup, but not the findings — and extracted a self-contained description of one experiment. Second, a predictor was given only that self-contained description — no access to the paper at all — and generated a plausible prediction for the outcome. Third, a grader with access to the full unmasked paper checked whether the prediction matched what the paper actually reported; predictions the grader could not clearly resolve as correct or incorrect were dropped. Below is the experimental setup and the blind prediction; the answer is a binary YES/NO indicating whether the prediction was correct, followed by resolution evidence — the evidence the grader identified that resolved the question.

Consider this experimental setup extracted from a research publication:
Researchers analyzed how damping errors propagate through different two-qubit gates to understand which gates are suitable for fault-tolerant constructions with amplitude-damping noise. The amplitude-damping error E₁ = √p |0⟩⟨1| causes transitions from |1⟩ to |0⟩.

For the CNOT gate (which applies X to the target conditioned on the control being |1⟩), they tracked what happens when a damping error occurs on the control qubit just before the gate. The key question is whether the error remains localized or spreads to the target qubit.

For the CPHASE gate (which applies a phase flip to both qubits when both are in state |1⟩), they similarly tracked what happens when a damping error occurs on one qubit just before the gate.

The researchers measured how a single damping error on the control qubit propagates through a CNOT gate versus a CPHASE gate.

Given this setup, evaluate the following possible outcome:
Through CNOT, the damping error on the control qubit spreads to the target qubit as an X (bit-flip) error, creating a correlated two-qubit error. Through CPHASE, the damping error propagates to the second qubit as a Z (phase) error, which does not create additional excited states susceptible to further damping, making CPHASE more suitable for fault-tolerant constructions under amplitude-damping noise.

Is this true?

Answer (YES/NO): YES